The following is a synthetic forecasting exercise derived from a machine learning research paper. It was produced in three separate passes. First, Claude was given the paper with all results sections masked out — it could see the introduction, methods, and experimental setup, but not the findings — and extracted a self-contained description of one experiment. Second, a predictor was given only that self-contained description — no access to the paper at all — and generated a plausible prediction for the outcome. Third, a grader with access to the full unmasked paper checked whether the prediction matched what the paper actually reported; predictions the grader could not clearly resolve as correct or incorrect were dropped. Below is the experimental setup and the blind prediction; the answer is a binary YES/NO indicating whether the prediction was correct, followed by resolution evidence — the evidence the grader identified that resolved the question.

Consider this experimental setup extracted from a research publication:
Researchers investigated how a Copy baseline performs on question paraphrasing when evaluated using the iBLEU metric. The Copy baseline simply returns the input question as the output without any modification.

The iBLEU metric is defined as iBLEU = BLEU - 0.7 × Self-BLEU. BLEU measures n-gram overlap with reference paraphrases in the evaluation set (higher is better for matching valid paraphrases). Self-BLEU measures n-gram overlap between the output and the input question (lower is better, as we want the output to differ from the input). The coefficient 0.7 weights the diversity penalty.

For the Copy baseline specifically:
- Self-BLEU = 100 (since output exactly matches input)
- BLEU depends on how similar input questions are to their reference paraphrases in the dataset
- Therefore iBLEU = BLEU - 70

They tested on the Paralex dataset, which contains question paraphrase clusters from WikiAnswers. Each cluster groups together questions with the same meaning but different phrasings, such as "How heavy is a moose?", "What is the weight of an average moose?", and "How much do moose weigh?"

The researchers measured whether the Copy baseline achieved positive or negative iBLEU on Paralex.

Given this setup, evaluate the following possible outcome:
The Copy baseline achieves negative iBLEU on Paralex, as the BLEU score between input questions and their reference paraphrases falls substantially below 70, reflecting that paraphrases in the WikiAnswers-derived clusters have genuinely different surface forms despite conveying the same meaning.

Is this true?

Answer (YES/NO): YES